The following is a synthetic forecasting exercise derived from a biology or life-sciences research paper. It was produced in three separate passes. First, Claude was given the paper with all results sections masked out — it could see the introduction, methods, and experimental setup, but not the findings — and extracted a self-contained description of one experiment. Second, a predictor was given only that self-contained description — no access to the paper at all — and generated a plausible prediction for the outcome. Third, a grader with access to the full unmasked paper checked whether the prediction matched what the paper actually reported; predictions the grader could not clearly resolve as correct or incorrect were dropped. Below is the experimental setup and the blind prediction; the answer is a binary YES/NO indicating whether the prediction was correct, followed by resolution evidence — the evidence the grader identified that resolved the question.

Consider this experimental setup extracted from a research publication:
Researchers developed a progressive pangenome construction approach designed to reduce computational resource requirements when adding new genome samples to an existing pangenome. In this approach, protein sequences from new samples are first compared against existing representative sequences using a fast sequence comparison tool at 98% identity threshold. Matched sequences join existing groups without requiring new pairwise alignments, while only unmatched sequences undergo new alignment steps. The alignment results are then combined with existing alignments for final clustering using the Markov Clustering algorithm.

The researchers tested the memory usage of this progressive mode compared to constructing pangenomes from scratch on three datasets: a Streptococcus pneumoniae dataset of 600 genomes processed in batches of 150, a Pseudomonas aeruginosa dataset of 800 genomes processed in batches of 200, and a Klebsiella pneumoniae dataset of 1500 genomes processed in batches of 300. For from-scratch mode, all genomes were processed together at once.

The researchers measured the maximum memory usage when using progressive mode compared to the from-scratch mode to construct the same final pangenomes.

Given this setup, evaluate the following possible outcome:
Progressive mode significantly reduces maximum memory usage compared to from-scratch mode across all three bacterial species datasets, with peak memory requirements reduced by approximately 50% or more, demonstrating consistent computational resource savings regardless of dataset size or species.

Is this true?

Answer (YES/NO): YES